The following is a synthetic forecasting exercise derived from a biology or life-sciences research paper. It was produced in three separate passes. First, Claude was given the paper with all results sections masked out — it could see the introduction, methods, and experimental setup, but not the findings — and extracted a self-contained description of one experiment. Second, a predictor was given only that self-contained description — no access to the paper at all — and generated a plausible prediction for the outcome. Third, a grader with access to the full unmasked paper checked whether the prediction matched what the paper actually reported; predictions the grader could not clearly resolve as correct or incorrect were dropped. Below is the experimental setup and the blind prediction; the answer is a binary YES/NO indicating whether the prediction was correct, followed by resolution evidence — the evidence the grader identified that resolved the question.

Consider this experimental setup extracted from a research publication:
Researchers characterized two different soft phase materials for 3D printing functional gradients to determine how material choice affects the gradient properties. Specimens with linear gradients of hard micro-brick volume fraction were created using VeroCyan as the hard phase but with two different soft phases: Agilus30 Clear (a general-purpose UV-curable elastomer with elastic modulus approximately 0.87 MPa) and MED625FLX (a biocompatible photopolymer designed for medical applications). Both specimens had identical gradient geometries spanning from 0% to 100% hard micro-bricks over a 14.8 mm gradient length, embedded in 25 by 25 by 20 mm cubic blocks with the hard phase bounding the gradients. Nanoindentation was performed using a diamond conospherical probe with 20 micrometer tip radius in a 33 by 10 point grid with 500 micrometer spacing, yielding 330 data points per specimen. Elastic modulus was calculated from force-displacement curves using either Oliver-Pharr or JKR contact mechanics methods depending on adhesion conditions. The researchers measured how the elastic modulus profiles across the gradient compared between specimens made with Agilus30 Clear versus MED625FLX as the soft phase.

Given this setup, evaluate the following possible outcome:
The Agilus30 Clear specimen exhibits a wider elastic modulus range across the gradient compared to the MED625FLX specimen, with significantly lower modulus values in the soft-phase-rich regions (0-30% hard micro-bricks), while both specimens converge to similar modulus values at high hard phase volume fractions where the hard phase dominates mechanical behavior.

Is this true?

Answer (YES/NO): YES